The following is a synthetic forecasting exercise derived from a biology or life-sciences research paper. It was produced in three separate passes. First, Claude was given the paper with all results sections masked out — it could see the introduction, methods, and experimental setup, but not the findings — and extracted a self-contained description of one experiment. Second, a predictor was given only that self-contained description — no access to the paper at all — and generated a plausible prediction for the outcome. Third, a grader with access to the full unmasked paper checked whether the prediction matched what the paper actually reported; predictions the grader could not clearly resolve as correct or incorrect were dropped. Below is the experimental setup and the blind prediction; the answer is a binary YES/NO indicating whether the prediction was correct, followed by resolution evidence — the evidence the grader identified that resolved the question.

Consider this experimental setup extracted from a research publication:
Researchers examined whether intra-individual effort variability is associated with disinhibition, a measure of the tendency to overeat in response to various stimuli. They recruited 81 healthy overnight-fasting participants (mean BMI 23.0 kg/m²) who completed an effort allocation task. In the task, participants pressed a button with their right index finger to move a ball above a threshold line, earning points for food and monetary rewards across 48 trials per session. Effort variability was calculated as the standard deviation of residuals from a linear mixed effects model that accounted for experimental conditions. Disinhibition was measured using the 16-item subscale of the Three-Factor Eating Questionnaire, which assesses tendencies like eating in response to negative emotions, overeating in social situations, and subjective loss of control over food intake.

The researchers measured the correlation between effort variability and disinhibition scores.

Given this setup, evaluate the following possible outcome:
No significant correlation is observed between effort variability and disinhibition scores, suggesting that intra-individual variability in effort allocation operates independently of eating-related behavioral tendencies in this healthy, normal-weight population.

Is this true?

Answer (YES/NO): YES